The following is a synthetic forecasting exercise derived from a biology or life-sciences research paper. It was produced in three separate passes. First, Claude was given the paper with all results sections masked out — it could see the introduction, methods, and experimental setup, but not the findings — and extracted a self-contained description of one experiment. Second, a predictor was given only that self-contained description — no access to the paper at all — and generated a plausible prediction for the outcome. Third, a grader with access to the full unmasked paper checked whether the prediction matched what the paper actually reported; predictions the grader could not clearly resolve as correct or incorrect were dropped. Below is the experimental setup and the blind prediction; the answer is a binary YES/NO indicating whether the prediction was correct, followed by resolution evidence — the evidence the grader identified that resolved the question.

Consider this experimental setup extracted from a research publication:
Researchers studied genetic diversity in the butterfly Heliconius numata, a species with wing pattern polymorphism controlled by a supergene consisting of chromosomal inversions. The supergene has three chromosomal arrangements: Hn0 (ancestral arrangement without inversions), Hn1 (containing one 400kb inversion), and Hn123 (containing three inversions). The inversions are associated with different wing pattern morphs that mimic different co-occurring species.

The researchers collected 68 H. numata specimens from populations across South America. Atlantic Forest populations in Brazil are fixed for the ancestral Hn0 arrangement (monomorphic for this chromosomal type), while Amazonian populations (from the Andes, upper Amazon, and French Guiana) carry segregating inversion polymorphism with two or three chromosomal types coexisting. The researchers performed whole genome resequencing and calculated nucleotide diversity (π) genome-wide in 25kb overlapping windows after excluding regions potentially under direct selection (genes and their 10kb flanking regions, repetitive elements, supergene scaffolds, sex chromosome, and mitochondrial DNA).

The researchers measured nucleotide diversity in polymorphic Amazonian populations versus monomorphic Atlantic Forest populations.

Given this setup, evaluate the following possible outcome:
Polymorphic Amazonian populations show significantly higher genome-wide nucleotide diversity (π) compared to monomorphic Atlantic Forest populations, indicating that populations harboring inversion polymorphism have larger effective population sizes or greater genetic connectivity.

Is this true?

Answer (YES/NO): YES